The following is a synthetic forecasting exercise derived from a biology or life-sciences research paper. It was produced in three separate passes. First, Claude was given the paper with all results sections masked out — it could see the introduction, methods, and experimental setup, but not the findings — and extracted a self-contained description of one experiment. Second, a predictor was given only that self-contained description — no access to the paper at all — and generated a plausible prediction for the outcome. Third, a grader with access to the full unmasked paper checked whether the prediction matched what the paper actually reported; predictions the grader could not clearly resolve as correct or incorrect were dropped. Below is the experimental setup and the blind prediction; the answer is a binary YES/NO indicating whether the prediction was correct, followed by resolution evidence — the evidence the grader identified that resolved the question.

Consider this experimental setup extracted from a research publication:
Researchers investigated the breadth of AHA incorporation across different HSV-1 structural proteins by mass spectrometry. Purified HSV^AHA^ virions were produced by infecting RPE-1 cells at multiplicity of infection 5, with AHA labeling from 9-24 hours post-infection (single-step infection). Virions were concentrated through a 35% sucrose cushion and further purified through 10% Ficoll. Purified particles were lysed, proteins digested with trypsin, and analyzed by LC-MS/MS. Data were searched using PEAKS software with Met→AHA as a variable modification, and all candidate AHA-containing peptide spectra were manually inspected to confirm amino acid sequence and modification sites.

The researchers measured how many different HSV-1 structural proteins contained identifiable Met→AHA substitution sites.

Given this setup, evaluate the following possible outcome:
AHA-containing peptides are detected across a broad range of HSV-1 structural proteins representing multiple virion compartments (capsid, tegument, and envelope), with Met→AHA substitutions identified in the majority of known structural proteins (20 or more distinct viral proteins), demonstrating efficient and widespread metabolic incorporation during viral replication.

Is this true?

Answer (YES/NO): YES